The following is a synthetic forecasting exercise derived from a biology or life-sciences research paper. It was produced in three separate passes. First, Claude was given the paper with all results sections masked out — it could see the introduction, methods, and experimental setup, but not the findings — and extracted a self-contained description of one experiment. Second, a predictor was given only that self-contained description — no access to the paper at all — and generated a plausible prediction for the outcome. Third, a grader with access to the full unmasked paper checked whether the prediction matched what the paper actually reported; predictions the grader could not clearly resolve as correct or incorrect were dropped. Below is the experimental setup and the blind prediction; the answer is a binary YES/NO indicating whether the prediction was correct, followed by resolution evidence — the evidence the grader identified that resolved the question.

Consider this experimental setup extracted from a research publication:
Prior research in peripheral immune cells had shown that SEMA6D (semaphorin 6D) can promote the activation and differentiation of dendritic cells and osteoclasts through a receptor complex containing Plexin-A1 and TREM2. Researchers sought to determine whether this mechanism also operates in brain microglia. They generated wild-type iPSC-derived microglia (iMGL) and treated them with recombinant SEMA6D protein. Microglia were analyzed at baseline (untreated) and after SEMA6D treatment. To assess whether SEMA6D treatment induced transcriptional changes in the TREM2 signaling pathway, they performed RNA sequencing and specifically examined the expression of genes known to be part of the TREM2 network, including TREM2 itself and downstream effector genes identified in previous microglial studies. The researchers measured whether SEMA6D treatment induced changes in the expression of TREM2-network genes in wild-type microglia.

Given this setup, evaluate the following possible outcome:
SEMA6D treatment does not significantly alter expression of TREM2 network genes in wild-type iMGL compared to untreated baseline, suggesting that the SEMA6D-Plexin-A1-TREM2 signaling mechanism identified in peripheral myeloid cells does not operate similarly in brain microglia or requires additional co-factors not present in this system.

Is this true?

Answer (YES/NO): NO